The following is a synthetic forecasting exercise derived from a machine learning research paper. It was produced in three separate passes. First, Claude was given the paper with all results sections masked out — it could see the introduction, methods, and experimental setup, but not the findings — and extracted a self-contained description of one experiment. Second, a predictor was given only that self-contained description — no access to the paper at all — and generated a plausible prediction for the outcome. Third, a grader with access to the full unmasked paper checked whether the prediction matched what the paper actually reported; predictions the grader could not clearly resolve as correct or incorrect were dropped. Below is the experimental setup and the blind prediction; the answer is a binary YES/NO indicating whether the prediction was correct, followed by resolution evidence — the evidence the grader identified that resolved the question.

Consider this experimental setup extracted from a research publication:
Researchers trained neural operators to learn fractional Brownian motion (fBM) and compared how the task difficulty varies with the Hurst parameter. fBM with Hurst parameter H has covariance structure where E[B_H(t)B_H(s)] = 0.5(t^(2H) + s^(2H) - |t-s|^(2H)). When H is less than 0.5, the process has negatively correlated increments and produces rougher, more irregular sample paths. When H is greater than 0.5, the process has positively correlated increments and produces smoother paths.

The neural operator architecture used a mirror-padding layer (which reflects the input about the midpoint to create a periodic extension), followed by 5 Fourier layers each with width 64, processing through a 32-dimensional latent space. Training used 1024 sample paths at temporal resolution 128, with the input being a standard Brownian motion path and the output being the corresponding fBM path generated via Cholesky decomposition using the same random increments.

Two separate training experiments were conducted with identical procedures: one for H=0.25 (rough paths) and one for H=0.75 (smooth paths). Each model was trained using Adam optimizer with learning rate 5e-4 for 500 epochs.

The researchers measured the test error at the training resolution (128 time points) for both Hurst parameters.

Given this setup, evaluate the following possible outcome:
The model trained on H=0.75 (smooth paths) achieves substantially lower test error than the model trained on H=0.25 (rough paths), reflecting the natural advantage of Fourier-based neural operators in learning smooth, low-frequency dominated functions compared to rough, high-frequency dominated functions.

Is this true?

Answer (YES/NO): NO